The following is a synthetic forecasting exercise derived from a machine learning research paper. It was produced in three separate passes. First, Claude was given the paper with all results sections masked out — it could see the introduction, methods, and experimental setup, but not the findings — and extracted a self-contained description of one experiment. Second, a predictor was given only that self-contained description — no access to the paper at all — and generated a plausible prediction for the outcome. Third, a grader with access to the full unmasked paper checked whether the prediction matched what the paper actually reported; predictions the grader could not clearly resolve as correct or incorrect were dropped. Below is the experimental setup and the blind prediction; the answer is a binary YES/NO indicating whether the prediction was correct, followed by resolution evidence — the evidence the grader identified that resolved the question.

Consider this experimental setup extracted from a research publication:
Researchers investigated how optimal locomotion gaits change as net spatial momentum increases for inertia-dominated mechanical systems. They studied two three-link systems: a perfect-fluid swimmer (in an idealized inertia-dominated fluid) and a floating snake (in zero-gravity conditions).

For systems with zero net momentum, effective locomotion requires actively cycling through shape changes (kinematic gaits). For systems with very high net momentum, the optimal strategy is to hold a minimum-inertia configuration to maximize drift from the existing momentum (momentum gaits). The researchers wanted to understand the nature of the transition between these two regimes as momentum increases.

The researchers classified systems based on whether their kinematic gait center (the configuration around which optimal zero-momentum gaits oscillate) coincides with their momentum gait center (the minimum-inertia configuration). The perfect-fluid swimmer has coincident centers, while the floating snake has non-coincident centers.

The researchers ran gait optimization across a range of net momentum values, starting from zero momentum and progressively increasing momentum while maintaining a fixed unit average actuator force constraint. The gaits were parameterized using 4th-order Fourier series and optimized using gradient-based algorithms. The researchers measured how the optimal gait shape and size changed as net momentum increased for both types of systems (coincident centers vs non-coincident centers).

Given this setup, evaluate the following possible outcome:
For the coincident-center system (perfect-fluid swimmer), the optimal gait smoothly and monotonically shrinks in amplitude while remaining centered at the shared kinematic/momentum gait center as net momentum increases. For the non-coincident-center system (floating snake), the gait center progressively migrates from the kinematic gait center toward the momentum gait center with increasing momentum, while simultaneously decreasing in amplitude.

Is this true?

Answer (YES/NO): NO